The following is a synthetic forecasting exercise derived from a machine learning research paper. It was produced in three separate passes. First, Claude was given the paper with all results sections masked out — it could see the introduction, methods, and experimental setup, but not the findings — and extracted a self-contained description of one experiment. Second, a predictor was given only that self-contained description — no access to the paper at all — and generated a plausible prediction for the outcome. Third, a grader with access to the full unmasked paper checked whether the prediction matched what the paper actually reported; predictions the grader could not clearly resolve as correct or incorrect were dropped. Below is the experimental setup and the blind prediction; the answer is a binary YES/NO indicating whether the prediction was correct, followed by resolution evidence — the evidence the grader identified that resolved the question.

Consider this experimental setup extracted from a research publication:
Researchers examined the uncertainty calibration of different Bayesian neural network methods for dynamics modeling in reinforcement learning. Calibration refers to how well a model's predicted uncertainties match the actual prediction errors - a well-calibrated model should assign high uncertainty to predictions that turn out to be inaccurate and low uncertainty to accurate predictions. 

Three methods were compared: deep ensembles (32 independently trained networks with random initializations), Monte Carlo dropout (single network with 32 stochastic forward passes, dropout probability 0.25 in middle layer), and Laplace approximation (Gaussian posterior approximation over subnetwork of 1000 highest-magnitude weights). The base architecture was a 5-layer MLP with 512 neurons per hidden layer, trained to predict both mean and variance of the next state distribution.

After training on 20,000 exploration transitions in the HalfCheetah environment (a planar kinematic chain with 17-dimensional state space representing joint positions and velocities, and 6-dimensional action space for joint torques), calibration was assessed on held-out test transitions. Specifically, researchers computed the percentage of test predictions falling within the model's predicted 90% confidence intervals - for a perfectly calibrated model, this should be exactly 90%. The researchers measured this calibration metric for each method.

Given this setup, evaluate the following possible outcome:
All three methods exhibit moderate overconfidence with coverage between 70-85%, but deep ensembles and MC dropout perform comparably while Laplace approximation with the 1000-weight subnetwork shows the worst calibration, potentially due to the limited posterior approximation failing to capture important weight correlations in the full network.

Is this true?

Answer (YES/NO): NO